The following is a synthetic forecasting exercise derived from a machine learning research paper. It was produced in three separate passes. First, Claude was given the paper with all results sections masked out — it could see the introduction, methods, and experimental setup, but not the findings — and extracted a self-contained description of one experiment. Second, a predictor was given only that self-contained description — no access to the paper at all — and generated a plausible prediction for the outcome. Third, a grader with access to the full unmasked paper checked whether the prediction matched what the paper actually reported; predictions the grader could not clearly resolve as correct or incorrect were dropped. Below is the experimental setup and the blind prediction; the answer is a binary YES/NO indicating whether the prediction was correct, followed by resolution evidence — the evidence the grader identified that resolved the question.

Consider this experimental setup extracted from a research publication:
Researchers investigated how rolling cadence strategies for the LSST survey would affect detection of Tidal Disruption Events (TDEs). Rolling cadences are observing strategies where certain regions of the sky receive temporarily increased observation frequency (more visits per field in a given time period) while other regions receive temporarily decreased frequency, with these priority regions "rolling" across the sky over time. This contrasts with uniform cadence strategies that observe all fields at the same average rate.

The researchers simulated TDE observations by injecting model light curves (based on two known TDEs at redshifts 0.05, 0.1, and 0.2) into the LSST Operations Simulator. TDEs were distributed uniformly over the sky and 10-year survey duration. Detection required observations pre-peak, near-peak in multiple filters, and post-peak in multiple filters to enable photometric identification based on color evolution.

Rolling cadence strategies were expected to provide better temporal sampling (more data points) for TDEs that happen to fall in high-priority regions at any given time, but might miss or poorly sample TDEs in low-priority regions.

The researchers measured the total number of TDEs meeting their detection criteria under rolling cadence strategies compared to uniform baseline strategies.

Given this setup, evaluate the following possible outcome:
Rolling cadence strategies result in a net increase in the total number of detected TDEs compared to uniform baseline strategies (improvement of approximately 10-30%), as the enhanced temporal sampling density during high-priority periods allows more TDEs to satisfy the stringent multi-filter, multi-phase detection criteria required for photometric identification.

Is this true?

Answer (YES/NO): NO